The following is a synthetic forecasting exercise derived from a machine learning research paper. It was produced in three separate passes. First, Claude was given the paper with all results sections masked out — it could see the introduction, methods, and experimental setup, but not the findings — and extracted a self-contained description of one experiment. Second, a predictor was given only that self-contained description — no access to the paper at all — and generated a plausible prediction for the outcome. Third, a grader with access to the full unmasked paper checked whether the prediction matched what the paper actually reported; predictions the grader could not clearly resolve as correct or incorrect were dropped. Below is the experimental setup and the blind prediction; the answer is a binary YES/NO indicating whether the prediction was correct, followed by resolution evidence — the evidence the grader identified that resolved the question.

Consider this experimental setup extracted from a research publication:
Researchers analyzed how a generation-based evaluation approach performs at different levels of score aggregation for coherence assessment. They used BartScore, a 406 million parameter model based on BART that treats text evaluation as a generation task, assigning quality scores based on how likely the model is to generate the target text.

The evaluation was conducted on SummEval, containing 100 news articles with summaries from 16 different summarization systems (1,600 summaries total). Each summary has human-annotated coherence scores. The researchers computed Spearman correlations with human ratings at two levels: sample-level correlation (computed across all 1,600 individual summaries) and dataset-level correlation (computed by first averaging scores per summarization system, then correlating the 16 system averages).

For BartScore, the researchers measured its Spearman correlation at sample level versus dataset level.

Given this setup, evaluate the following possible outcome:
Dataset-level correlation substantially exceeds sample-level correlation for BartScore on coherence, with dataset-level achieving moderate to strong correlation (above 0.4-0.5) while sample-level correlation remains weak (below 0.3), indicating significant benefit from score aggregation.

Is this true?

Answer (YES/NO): NO